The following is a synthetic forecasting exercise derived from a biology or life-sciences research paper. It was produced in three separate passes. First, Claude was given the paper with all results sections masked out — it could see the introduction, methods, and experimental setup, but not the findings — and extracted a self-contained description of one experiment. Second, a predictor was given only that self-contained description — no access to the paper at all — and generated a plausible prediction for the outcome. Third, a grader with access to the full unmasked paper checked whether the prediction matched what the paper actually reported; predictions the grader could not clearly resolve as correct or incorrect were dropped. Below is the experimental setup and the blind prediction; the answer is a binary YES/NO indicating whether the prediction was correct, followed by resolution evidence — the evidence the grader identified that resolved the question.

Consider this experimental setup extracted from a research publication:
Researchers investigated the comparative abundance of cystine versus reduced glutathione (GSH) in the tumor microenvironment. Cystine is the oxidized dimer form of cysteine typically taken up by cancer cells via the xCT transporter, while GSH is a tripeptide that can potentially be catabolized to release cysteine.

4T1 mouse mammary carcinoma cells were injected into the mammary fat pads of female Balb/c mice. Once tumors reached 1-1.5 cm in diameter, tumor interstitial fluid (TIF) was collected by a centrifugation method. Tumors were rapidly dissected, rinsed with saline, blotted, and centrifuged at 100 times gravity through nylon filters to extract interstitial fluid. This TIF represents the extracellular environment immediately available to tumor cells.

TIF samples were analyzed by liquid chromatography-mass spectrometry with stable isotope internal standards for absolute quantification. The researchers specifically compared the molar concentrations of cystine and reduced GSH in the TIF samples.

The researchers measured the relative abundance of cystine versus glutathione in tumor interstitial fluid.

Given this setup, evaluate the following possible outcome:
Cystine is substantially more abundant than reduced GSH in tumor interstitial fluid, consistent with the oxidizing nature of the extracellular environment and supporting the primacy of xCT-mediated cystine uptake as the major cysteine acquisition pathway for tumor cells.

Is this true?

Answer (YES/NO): NO